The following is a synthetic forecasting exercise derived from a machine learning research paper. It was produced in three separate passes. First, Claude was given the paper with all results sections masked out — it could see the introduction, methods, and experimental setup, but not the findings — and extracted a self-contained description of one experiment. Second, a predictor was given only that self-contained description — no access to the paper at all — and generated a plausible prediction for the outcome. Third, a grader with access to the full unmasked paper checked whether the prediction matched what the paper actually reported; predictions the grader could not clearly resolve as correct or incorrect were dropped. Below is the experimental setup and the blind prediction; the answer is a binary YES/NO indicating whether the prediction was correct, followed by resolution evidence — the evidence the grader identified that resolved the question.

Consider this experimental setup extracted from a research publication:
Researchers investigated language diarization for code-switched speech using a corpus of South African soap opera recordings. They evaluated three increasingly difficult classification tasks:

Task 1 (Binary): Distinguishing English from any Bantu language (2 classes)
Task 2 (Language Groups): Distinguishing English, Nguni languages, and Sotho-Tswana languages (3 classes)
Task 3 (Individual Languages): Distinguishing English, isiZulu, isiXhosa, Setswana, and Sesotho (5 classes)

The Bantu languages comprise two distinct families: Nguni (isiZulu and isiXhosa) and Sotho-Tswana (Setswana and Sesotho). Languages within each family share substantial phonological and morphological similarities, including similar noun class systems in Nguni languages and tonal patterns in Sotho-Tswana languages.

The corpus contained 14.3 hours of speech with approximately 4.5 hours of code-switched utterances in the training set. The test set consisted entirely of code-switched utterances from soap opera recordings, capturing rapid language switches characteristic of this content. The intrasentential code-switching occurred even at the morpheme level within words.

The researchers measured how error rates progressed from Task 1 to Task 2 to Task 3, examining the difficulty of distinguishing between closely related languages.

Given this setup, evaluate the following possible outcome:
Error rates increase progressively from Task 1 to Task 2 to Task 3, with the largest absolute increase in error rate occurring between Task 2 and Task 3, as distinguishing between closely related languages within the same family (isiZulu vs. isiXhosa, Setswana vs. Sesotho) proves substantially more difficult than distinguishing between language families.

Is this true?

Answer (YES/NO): NO